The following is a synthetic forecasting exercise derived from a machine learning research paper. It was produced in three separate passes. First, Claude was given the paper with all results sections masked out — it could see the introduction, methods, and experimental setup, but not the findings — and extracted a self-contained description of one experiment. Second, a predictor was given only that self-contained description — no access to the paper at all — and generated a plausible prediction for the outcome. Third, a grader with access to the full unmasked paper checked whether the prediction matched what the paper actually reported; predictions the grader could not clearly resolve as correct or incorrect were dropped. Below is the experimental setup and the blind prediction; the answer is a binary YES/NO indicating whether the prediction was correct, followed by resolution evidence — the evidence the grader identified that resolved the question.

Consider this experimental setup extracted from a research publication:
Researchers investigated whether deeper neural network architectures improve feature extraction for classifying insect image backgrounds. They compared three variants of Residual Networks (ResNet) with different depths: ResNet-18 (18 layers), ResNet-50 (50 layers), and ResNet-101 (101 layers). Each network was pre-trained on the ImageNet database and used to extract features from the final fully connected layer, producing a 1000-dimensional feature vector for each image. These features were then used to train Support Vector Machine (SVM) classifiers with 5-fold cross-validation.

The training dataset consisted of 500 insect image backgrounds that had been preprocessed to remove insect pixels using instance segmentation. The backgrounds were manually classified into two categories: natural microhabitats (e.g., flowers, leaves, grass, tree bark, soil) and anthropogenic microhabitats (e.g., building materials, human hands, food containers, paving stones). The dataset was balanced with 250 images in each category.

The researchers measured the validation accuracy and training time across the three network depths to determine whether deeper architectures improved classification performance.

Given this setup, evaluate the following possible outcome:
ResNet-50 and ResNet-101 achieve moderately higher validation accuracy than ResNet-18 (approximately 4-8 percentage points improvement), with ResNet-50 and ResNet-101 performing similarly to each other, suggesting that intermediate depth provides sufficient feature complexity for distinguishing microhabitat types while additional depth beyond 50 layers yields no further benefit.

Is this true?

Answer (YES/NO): NO